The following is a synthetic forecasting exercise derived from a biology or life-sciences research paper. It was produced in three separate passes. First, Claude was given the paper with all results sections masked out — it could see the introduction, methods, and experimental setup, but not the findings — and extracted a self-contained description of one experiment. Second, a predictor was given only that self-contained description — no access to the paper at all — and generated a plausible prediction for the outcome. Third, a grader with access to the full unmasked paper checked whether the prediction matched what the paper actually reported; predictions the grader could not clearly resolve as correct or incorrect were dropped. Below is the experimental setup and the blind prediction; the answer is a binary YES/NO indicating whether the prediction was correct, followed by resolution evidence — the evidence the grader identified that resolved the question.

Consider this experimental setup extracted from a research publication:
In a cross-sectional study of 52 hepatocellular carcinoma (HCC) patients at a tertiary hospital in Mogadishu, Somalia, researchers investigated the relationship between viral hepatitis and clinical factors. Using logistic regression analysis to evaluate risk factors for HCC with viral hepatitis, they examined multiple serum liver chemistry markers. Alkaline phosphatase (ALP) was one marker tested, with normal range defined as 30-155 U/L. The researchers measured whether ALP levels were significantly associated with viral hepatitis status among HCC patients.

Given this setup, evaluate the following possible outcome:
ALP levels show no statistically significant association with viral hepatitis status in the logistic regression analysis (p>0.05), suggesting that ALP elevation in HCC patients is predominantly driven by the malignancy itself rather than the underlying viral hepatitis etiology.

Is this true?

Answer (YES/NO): YES